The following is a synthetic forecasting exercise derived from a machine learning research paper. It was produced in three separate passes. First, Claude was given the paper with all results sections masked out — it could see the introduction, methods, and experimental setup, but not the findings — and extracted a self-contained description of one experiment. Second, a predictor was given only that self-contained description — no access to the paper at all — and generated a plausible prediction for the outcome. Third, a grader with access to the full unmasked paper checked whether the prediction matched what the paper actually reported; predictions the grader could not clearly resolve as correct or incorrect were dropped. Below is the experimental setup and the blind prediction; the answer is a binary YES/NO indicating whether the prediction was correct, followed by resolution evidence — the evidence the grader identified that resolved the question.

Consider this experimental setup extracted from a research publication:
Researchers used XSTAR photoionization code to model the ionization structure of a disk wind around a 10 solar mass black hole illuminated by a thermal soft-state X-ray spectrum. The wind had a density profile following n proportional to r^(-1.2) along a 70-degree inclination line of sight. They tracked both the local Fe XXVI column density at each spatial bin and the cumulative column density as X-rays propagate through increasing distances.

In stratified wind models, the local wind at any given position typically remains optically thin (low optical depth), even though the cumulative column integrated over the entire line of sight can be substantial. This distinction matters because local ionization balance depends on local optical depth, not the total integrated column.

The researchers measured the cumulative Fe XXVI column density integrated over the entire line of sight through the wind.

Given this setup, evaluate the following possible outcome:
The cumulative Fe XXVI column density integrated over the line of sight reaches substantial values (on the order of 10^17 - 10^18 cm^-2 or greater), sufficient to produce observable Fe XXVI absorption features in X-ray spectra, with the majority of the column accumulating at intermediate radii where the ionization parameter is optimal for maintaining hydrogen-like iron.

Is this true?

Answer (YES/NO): YES